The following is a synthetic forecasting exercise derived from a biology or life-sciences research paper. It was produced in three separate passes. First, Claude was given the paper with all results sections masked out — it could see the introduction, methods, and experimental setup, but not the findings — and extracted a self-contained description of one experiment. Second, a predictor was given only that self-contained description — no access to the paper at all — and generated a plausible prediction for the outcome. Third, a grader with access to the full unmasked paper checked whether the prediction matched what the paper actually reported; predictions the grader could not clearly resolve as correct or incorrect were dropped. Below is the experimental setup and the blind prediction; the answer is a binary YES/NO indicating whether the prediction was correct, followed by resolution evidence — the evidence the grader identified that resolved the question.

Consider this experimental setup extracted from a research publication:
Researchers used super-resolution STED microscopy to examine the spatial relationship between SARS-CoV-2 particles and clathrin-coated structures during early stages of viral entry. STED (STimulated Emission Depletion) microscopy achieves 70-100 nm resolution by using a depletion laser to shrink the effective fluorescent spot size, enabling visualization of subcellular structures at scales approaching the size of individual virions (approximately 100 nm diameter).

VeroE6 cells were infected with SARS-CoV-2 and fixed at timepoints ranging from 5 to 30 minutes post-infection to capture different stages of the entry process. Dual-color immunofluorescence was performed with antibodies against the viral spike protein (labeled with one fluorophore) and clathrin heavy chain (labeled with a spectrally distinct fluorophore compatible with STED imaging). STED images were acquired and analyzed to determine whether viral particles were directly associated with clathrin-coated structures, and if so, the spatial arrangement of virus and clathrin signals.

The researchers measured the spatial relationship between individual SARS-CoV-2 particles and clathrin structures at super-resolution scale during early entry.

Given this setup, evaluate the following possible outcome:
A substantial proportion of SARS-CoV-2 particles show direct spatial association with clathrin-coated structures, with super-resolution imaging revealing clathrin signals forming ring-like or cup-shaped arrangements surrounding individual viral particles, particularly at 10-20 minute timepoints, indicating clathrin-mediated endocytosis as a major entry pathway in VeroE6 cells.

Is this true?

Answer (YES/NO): NO